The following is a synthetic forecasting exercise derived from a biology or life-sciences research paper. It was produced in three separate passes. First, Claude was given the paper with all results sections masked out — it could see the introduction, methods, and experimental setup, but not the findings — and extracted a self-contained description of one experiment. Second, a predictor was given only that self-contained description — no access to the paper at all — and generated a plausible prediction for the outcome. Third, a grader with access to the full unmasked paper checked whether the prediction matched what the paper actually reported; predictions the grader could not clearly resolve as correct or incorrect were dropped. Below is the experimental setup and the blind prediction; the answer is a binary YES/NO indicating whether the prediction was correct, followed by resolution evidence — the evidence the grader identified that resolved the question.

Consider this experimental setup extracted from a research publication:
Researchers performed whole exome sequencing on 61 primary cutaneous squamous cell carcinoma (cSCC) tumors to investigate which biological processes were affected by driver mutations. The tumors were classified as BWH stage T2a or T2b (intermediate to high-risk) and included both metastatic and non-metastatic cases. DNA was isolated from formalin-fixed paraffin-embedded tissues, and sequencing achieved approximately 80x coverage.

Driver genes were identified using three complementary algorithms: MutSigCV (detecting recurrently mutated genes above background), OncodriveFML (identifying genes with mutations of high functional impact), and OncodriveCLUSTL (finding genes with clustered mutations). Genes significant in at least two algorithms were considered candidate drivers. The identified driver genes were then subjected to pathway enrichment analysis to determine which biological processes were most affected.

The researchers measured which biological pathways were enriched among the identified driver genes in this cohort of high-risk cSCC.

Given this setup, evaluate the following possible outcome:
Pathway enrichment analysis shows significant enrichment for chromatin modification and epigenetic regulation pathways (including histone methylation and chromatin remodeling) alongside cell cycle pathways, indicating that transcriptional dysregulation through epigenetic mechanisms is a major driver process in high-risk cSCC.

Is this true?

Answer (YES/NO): NO